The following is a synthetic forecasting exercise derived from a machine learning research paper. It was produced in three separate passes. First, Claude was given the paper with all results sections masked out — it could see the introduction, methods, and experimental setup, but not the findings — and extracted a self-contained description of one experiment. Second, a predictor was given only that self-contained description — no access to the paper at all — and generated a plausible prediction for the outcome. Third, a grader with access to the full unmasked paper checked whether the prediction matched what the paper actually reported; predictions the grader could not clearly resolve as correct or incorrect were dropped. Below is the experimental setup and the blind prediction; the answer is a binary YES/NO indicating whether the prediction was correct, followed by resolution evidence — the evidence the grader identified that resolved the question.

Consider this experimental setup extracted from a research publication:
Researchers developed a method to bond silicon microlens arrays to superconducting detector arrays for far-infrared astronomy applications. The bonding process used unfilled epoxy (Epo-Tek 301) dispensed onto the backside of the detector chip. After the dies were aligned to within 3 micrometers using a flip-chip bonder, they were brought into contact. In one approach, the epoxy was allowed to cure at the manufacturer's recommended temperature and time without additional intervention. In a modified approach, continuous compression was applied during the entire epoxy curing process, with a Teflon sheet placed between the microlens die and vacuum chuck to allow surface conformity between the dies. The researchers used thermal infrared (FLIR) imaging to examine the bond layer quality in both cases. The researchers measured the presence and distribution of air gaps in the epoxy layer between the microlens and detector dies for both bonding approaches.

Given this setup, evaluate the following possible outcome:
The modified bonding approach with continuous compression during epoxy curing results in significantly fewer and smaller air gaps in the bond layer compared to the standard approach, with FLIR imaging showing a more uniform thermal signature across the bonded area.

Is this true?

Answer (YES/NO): YES